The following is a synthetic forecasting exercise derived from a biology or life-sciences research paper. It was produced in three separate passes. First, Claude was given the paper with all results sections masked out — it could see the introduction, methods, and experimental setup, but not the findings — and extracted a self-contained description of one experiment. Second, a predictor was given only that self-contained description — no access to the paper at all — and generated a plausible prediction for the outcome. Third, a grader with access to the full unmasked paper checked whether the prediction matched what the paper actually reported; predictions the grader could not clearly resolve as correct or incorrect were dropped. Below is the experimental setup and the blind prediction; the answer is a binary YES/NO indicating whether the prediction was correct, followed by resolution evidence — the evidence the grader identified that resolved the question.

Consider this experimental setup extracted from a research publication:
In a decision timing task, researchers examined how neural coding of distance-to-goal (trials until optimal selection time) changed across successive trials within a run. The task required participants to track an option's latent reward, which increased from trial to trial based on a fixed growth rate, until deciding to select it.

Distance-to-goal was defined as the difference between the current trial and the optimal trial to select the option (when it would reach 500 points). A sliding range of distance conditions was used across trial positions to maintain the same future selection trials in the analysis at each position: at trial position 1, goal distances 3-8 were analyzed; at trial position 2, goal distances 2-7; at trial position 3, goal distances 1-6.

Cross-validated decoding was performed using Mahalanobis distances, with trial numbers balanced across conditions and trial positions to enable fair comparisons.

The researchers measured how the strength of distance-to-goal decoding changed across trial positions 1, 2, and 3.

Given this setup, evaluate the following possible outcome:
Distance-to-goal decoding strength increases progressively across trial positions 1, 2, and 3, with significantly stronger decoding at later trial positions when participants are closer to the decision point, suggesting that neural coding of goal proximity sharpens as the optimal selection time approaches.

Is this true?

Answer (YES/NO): NO